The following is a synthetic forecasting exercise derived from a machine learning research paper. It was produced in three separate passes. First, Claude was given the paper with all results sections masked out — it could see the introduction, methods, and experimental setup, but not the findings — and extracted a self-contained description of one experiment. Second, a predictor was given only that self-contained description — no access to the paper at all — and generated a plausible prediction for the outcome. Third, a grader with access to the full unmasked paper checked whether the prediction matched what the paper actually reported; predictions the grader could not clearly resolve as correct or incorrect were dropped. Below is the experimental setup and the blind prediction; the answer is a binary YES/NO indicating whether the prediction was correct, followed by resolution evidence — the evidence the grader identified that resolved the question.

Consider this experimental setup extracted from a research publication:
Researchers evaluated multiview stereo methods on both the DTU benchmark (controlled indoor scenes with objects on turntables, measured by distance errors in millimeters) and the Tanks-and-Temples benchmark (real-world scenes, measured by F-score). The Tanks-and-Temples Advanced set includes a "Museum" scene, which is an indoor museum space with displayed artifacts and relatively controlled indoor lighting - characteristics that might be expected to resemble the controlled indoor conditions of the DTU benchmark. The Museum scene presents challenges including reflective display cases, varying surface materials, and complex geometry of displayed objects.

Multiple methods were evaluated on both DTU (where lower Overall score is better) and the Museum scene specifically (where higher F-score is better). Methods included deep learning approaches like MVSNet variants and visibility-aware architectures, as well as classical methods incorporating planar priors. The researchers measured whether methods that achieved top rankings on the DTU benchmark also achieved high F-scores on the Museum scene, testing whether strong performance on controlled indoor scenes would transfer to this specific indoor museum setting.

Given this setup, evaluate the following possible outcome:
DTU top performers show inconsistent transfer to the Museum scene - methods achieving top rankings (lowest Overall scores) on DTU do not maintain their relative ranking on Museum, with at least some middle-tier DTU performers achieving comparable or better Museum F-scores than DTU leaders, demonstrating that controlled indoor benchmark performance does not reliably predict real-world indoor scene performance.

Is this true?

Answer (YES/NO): YES